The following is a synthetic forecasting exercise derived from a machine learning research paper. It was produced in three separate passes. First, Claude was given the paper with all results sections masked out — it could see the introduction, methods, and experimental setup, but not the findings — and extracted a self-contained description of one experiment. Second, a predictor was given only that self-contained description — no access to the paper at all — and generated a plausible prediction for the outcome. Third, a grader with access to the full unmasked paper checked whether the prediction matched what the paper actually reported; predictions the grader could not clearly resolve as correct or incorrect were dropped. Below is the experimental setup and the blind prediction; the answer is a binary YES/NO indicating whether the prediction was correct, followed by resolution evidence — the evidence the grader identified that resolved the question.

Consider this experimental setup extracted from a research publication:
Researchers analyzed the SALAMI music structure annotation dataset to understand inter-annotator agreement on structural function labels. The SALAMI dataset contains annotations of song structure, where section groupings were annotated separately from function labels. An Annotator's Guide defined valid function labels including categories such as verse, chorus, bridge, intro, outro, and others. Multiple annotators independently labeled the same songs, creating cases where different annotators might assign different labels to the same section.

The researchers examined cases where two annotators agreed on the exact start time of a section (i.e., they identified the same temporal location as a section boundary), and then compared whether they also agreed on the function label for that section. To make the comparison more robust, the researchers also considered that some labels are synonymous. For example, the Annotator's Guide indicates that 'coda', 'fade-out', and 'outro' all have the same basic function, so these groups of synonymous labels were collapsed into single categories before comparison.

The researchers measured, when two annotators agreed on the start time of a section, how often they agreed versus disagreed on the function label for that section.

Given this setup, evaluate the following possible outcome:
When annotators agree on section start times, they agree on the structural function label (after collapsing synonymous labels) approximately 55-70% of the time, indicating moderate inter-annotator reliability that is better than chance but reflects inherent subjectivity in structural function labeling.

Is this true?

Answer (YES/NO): NO